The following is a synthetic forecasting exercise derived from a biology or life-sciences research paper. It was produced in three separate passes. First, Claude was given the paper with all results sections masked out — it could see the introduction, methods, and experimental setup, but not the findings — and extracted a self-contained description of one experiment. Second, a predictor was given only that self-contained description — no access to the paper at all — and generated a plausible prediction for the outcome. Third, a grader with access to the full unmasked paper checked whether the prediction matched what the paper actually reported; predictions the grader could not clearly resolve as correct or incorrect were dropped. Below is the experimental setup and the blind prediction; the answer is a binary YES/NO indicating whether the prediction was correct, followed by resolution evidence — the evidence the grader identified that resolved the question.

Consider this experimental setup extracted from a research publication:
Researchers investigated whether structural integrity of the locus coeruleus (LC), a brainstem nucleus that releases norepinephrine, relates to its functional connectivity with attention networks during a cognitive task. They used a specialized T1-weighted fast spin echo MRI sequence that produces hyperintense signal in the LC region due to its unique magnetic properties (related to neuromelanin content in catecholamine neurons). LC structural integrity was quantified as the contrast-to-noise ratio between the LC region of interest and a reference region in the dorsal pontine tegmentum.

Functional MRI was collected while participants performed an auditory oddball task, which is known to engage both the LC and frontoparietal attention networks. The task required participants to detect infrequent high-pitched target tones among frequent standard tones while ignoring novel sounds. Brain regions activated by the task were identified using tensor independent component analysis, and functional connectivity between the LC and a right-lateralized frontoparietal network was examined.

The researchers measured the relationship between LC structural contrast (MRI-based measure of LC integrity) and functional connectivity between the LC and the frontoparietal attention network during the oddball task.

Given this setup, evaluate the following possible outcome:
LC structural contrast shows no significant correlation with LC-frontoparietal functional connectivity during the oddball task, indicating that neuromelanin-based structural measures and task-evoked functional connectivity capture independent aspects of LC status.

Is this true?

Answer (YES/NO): NO